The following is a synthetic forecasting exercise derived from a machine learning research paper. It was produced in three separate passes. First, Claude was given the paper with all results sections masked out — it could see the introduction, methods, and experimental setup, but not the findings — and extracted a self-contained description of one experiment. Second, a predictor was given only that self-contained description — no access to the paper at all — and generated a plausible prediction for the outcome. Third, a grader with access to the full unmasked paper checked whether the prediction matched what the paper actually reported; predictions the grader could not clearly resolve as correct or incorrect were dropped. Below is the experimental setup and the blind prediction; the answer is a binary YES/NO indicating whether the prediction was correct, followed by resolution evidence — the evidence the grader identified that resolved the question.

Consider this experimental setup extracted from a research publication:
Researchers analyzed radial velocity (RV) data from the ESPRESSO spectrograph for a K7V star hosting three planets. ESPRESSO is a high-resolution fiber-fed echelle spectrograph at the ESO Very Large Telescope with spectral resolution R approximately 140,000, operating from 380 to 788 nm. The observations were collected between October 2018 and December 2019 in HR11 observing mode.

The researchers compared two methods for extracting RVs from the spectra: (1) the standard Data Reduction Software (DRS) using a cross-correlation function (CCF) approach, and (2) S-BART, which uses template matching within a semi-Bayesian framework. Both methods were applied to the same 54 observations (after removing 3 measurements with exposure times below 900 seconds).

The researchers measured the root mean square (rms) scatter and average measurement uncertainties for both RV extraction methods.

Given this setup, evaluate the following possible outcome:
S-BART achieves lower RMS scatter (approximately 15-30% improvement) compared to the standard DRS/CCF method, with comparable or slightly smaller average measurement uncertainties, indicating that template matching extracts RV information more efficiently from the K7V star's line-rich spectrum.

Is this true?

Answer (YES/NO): NO